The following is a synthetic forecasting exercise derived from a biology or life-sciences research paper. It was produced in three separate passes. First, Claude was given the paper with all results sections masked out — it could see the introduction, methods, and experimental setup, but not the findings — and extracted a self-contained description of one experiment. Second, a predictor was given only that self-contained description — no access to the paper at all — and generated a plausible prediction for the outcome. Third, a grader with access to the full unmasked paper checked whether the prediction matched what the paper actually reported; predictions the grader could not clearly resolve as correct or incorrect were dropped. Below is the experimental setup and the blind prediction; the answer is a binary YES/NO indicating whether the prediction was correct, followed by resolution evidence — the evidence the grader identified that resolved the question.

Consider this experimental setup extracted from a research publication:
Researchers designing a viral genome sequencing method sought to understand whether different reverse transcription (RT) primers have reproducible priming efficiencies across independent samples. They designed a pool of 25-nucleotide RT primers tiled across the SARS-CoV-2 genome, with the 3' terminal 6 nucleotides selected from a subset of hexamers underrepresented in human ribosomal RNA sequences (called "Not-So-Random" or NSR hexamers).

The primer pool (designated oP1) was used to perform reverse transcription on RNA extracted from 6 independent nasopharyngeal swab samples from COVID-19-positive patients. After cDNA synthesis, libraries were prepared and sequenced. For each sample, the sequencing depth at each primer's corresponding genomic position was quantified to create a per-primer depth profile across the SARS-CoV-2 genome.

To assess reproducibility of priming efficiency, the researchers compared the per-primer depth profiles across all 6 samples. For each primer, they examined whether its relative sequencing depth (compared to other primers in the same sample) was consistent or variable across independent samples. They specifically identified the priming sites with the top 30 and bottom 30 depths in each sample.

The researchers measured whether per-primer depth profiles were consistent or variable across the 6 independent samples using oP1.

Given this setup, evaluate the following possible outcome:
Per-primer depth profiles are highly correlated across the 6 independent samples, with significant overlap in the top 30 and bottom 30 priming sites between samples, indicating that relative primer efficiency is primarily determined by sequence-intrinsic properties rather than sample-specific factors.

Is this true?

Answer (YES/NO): YES